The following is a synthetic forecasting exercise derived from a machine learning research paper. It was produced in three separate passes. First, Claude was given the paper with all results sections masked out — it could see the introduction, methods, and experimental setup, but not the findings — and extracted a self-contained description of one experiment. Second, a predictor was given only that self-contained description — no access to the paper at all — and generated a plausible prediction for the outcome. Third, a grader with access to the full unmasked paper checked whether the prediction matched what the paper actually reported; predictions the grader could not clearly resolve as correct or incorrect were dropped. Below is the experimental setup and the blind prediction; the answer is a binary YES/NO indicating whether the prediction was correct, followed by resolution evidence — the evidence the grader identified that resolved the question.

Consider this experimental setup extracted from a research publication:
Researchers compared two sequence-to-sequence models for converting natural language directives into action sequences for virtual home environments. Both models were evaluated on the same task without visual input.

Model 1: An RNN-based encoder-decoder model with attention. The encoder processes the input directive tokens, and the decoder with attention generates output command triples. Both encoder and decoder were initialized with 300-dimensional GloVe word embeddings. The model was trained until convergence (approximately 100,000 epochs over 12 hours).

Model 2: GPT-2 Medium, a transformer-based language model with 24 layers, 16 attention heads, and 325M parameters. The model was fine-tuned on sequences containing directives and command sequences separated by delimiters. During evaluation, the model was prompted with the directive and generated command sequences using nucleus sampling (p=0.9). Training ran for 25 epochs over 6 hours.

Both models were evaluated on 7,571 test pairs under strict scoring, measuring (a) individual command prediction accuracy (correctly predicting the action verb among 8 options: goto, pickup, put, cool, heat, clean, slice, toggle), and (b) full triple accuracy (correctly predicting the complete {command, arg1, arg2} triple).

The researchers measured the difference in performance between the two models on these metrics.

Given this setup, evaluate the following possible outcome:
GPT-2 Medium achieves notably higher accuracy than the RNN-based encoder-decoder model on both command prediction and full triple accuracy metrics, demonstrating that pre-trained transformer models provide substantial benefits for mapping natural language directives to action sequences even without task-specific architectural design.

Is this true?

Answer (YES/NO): NO